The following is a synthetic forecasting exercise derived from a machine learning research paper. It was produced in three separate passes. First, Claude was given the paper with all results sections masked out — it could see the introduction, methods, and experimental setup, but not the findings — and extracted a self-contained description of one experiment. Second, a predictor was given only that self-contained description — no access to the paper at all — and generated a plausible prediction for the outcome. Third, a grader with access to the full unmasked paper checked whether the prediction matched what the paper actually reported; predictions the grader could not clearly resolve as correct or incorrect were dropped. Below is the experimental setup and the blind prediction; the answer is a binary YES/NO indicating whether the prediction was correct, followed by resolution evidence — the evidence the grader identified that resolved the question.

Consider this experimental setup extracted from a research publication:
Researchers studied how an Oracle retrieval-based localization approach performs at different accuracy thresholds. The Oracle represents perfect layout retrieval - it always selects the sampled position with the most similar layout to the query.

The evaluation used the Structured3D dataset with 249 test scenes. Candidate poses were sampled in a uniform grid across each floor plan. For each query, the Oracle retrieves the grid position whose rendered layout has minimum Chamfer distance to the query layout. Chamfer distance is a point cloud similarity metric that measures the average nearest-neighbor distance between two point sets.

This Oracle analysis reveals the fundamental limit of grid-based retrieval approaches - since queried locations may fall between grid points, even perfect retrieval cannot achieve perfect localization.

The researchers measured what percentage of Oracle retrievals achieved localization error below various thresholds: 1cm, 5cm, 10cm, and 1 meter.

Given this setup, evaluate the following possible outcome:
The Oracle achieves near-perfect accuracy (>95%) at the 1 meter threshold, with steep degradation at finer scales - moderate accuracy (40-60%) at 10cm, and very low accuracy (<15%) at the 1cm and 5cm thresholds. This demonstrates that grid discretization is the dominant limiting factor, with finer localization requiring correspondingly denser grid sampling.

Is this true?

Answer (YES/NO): NO